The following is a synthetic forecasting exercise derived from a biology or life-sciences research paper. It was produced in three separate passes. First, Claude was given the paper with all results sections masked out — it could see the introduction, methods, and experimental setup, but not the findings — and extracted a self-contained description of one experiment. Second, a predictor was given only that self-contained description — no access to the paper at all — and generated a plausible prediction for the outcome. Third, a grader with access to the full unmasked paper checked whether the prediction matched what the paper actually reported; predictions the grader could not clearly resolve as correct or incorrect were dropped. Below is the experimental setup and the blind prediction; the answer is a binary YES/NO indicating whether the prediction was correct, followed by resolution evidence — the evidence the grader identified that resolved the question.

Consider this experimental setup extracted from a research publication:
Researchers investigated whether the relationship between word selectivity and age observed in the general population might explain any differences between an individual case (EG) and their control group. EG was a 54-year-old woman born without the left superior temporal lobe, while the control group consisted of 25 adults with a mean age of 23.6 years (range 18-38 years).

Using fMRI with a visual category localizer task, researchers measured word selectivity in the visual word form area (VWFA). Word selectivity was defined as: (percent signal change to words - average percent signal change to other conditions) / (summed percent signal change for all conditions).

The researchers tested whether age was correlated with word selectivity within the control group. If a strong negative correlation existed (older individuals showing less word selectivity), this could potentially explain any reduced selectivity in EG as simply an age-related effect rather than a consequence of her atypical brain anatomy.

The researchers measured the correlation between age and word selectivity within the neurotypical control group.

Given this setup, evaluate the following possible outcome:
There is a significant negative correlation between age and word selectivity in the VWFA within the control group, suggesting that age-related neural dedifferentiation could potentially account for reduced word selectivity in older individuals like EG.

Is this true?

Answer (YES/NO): NO